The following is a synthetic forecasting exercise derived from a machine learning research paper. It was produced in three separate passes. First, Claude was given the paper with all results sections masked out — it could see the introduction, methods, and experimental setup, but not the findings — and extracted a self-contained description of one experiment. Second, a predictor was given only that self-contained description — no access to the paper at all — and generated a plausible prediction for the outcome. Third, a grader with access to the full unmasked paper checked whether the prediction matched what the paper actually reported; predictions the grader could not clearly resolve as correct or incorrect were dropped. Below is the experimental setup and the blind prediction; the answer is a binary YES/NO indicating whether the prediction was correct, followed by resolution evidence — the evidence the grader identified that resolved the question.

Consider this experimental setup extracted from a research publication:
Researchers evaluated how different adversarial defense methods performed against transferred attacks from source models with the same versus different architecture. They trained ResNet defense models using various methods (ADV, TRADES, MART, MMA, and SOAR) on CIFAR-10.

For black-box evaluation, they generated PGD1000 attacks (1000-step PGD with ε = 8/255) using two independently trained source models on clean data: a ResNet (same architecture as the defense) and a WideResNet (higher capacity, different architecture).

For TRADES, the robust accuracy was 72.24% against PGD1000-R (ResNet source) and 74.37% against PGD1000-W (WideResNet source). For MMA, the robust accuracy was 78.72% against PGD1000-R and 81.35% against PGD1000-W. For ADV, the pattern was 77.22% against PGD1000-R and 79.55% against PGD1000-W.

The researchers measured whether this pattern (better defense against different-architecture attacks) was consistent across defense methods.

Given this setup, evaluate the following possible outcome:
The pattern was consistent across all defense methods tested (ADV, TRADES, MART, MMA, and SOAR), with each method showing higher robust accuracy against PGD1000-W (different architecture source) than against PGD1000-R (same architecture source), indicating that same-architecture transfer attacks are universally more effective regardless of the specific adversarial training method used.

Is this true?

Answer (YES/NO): YES